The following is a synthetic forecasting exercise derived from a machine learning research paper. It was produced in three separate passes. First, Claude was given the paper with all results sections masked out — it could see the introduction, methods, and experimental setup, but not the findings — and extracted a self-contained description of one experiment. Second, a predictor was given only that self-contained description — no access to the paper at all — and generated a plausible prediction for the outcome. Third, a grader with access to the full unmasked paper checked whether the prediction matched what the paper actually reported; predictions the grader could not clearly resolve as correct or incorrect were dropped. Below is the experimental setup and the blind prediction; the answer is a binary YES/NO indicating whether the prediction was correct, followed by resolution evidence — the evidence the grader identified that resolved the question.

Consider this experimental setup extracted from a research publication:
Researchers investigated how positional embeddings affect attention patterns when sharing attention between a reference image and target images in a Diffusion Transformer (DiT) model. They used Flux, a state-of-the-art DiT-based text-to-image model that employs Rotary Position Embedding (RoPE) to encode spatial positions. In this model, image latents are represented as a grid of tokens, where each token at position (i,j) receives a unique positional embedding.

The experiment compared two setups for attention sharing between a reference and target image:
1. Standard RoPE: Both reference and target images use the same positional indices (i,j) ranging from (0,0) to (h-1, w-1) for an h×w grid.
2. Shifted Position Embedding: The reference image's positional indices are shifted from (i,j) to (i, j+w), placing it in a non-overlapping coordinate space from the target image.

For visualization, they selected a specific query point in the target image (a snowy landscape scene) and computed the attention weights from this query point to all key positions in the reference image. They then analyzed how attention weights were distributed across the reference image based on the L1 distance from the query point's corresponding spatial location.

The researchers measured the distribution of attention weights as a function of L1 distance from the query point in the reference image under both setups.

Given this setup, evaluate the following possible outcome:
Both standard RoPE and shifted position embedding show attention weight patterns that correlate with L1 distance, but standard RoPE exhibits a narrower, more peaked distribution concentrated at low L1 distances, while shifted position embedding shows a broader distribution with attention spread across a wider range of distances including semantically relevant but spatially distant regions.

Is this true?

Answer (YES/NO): YES